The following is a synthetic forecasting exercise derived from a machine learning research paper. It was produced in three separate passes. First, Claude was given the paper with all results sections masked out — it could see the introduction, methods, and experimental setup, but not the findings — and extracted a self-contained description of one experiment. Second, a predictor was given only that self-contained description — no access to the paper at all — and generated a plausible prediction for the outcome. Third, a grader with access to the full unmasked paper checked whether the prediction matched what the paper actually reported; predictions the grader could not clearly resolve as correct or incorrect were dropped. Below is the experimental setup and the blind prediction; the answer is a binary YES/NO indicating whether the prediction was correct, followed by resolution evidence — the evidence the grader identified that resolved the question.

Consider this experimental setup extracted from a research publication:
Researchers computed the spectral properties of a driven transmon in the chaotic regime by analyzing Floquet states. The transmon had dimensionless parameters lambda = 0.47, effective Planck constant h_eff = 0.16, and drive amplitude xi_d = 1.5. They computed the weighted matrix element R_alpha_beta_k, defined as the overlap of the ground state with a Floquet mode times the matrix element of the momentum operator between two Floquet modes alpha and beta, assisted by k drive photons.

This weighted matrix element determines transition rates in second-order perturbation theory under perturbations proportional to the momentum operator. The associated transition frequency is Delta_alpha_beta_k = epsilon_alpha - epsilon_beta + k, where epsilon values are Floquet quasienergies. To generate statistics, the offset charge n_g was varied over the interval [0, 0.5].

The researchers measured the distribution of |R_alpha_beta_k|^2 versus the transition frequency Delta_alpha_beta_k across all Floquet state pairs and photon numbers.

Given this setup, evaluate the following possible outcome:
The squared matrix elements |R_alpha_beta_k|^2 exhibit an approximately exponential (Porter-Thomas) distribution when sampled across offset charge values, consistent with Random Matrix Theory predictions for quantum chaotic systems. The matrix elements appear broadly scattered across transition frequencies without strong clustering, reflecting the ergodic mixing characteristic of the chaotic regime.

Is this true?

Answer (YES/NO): NO